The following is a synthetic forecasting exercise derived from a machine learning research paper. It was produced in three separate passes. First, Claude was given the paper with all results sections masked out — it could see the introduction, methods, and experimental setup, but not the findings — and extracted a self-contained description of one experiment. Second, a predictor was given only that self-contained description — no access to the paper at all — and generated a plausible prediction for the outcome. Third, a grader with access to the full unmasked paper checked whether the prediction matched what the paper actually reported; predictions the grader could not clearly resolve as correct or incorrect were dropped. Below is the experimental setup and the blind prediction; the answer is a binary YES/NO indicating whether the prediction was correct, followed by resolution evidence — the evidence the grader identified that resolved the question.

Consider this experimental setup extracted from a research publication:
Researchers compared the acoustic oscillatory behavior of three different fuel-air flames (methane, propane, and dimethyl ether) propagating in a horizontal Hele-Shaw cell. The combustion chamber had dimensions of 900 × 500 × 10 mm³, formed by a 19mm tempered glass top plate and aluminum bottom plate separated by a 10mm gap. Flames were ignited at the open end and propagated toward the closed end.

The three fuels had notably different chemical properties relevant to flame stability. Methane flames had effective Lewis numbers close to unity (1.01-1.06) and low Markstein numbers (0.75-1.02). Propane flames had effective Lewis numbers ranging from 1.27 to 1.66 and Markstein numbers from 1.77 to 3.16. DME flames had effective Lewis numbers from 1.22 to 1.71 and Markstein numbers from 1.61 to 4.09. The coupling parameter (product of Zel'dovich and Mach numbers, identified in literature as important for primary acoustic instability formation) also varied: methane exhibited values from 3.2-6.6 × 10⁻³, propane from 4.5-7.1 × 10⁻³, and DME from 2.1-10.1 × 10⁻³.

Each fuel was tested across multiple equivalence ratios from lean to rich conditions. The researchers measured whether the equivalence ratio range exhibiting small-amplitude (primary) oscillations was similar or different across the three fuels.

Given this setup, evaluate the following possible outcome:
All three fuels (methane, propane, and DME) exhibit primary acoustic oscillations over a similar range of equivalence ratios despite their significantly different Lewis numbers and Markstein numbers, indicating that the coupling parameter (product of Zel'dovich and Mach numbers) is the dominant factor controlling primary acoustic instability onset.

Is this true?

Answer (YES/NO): NO